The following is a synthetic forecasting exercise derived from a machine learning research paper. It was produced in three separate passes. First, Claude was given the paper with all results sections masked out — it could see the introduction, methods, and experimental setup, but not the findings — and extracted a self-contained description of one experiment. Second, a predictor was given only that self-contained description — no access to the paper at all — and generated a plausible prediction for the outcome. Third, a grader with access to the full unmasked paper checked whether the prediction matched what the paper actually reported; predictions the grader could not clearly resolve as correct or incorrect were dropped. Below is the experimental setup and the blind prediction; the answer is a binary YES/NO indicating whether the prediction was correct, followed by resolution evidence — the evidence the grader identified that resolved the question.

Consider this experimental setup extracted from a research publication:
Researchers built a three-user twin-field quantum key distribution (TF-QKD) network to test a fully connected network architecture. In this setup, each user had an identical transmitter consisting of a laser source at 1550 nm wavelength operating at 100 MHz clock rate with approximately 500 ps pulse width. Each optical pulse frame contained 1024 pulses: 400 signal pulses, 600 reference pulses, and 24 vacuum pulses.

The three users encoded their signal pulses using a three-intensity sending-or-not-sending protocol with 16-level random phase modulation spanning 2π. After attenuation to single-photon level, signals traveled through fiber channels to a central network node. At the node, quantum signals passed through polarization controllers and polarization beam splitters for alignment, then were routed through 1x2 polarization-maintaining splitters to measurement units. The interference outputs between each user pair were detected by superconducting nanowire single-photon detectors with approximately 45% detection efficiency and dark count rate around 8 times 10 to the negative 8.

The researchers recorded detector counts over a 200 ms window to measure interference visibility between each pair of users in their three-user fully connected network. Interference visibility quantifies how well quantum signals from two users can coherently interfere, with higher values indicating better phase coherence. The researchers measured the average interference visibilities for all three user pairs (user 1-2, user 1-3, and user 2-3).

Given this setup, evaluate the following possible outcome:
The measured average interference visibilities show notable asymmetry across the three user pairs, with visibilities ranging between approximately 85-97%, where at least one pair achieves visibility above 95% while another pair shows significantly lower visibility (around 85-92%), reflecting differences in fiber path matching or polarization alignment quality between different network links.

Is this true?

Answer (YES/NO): YES